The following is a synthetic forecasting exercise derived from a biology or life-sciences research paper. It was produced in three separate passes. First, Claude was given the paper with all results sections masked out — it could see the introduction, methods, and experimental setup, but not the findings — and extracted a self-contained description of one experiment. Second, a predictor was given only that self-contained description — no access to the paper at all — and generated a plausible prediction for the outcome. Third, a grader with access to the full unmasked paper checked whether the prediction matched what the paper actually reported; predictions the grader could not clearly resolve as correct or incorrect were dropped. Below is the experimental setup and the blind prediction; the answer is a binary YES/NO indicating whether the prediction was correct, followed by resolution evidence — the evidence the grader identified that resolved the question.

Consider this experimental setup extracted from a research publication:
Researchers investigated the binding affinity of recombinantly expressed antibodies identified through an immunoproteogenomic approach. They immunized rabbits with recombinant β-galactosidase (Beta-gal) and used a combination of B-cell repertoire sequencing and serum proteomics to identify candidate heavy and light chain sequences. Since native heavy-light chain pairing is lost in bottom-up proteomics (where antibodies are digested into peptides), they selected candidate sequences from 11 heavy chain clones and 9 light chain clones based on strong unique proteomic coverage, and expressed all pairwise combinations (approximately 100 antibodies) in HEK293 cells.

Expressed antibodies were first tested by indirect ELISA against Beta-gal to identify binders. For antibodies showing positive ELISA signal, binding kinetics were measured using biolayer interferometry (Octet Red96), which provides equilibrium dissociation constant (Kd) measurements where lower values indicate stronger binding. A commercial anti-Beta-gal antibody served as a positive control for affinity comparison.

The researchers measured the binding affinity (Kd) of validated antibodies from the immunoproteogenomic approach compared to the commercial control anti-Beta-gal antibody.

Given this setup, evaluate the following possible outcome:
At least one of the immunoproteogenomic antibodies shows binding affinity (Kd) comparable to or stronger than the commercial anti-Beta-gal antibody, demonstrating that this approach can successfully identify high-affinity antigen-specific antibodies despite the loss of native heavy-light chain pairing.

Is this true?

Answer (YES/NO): YES